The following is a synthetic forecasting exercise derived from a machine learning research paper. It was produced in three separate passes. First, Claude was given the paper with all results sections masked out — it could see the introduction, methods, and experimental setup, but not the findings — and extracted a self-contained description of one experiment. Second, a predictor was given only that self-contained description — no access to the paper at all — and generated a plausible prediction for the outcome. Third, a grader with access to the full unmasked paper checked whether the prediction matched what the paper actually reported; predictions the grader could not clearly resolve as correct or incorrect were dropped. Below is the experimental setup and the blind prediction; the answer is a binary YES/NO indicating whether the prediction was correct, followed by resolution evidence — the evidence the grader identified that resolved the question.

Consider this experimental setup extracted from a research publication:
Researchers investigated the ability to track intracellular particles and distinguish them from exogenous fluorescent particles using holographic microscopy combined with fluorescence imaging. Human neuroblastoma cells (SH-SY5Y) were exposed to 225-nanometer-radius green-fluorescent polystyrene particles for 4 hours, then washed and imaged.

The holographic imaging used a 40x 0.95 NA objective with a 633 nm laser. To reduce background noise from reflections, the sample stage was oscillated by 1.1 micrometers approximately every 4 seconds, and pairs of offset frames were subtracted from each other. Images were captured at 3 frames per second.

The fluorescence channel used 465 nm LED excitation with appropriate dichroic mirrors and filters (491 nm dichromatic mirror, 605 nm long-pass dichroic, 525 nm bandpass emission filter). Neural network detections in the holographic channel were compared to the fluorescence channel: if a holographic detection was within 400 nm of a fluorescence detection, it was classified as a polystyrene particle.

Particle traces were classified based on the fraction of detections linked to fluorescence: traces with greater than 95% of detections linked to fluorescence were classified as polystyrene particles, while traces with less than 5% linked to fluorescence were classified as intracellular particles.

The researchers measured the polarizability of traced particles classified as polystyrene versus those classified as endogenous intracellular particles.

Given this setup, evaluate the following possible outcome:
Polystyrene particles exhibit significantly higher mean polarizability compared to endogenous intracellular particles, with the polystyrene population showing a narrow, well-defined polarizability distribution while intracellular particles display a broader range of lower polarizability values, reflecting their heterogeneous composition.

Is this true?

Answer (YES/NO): NO